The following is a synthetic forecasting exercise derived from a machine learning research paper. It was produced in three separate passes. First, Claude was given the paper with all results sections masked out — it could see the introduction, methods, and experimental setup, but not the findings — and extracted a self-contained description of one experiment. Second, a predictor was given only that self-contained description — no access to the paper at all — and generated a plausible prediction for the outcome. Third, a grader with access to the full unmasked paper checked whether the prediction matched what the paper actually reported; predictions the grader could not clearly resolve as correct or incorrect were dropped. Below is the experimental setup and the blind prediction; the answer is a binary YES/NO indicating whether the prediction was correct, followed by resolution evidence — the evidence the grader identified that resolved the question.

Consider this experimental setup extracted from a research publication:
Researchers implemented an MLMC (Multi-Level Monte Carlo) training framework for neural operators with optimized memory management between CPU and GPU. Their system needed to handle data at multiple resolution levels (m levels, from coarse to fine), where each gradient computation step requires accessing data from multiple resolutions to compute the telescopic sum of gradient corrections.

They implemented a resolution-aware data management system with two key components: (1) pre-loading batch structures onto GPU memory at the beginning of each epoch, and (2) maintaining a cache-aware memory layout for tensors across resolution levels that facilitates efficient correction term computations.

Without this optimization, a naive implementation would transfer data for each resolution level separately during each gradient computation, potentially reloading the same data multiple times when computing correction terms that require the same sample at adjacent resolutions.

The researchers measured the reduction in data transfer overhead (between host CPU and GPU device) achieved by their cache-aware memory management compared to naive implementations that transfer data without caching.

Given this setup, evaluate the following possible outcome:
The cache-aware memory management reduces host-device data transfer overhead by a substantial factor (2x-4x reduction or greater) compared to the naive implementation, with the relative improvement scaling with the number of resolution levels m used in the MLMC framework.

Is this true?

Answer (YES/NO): YES